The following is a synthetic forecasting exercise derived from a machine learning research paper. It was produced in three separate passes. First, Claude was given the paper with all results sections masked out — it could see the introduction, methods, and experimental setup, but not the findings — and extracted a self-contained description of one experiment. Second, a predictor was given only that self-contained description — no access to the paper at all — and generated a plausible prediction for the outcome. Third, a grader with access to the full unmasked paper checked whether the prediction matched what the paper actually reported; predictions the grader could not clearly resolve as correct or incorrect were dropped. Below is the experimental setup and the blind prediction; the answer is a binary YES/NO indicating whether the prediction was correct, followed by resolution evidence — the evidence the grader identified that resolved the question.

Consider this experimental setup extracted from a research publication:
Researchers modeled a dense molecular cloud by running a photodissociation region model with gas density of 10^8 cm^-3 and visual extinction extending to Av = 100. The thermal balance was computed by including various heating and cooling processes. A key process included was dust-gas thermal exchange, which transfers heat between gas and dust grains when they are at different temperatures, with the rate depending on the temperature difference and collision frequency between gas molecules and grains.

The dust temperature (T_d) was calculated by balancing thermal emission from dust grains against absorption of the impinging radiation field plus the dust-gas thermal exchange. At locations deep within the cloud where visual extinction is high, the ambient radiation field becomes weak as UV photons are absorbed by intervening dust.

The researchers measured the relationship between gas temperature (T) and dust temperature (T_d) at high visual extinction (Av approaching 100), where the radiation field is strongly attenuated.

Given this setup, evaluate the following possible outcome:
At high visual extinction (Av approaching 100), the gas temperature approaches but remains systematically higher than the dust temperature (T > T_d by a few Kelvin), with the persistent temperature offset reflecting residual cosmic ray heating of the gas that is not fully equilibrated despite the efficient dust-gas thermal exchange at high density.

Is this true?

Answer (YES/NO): NO